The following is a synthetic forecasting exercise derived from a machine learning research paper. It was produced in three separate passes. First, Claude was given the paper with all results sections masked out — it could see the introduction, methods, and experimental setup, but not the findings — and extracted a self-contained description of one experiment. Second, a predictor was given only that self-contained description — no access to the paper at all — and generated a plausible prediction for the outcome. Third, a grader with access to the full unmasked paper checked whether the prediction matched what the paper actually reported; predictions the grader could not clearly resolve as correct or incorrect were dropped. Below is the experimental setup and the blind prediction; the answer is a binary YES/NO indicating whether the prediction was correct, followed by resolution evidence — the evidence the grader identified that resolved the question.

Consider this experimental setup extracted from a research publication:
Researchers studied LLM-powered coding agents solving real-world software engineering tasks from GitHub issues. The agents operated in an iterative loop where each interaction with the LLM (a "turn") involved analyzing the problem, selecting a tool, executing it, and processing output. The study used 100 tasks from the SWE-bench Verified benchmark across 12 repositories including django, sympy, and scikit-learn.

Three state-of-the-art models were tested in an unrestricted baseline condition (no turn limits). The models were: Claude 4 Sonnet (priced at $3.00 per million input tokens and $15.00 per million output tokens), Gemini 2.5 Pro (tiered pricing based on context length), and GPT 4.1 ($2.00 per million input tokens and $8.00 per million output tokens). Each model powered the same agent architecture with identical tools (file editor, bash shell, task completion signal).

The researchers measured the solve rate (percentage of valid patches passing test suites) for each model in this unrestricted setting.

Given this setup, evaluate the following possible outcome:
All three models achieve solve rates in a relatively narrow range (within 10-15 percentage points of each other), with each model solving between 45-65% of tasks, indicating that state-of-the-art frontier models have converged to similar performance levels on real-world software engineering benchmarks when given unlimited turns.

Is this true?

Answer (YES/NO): NO